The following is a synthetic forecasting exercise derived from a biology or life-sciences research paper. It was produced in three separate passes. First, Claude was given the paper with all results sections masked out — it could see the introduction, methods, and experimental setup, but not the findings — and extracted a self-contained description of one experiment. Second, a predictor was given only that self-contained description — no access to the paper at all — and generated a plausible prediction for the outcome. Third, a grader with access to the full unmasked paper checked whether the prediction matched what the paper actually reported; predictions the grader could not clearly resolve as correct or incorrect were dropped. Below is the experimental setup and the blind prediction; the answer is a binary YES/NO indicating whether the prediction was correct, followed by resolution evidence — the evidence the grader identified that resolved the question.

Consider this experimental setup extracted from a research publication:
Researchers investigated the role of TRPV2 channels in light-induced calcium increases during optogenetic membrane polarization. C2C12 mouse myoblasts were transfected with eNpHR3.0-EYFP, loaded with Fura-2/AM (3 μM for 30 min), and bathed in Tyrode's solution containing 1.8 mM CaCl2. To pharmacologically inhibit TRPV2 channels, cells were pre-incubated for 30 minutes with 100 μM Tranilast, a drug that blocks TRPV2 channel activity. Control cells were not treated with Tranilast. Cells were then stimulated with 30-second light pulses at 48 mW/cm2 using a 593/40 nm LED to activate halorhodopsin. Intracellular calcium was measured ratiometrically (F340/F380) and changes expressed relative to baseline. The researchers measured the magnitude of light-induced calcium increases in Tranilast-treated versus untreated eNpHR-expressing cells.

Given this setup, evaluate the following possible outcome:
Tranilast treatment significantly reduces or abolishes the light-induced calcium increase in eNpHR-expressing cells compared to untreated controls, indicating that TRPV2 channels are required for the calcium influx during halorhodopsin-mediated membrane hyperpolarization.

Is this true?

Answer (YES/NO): YES